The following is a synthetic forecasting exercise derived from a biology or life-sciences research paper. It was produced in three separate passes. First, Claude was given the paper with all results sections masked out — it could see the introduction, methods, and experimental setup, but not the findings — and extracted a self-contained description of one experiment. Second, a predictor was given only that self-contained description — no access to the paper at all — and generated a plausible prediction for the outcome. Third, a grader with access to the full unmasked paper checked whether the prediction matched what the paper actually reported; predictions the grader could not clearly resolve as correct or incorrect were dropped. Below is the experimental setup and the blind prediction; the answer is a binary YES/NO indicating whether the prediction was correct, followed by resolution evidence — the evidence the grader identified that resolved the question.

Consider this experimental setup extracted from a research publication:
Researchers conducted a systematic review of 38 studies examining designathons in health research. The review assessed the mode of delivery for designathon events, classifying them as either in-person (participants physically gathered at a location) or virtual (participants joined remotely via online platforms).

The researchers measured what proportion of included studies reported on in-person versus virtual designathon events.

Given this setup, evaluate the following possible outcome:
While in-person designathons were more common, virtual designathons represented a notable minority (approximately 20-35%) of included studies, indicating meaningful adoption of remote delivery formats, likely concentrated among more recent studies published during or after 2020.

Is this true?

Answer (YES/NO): NO